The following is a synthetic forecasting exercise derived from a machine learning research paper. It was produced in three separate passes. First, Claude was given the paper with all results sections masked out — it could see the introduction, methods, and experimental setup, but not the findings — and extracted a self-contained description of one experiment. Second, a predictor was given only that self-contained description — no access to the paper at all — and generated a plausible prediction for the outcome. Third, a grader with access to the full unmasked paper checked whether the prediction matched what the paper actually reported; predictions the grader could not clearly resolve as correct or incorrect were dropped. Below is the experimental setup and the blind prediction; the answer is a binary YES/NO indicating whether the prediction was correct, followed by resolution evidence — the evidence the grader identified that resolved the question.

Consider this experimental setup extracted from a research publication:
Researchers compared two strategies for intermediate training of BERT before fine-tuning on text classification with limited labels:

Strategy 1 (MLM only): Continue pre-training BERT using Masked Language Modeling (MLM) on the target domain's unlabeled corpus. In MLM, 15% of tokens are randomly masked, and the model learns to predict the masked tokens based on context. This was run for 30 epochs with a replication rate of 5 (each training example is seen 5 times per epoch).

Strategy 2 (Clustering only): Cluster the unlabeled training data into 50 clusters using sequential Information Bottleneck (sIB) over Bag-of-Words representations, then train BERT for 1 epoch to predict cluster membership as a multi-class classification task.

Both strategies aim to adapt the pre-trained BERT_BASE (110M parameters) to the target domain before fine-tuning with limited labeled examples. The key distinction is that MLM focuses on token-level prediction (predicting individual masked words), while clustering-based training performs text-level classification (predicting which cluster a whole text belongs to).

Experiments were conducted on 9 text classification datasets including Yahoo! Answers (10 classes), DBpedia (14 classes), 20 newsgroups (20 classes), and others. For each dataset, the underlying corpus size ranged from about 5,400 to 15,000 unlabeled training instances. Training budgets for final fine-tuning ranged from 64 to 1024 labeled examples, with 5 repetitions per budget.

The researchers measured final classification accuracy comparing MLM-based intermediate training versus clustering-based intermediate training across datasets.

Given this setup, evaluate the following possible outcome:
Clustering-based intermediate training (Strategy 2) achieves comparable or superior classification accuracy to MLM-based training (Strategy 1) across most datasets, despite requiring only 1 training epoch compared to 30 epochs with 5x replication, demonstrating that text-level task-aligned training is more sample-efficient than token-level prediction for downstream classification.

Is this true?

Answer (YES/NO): YES